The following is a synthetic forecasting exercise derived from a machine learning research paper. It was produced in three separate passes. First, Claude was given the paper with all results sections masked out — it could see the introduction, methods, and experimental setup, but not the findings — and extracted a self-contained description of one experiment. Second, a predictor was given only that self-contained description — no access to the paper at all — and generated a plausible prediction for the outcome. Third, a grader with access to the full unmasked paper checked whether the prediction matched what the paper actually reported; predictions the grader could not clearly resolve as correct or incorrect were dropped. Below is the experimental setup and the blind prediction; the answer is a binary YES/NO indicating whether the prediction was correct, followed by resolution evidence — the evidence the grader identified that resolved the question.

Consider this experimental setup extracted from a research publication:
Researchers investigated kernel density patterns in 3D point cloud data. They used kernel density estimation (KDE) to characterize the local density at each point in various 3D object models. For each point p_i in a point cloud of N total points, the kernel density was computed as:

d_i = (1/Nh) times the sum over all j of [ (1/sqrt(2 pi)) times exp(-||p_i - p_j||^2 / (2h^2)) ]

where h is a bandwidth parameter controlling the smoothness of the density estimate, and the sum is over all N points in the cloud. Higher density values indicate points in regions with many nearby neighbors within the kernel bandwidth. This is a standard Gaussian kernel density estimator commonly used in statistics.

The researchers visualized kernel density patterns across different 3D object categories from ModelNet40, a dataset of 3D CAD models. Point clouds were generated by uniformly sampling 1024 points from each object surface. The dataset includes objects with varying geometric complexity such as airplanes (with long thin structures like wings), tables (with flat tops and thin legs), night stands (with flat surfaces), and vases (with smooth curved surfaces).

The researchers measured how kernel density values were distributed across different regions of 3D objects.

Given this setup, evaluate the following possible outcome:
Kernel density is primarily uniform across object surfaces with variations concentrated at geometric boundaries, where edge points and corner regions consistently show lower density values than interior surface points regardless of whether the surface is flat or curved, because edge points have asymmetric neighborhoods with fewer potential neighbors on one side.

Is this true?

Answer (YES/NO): NO